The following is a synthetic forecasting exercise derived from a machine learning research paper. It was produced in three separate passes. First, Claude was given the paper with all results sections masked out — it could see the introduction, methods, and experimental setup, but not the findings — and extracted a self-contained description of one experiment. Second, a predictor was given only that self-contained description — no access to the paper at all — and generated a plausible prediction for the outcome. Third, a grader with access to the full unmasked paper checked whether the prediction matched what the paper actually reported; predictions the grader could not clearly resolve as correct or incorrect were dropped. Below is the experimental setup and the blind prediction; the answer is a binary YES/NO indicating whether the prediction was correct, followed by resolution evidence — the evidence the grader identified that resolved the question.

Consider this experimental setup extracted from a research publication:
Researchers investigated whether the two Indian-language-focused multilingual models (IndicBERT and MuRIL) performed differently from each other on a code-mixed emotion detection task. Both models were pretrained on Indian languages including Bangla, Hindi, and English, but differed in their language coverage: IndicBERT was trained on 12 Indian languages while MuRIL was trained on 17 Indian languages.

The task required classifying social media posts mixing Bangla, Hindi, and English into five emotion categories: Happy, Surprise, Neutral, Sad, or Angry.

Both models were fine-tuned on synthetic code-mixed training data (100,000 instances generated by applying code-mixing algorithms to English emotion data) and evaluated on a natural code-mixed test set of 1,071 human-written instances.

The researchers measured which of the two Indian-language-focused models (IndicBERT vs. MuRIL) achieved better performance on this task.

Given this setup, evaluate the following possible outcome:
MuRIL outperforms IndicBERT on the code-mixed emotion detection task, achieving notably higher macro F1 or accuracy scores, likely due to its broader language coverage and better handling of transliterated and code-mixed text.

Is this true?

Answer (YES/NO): YES